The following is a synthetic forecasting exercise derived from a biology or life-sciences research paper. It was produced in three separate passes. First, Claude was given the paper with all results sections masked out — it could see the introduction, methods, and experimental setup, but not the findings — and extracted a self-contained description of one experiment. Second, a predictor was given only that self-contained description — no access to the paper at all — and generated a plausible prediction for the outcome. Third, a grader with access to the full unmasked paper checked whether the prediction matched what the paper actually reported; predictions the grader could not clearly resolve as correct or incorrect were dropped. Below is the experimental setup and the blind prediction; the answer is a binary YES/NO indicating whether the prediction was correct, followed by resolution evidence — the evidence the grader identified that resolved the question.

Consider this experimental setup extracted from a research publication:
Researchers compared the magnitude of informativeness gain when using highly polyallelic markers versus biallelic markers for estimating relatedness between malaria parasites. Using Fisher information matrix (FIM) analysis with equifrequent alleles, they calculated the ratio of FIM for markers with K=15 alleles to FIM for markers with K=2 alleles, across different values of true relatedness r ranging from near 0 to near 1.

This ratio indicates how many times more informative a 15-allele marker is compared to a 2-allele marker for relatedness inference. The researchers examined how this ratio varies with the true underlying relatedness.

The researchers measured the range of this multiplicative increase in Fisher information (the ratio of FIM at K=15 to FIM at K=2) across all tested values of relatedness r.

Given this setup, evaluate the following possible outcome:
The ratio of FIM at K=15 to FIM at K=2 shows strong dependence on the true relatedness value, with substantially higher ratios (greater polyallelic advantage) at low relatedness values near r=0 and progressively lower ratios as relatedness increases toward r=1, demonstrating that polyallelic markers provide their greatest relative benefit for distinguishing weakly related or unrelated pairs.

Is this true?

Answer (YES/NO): YES